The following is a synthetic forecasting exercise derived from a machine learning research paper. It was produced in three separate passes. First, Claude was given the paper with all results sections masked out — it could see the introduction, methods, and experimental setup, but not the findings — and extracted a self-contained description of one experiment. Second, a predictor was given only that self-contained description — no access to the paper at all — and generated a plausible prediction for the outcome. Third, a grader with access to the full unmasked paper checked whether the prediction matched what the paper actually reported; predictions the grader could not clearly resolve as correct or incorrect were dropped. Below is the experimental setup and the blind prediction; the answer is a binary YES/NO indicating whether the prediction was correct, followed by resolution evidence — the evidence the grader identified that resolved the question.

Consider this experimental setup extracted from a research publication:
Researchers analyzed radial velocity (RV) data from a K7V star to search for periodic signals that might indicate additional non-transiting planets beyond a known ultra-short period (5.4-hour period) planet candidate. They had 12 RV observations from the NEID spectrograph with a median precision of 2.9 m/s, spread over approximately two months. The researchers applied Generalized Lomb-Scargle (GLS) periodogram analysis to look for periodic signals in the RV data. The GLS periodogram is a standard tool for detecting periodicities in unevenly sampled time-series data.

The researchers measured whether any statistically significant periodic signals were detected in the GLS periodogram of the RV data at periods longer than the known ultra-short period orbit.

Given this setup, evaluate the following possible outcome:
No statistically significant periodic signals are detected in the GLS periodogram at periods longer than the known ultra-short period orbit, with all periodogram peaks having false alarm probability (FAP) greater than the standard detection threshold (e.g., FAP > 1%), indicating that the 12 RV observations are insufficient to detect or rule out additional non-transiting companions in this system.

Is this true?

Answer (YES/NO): YES